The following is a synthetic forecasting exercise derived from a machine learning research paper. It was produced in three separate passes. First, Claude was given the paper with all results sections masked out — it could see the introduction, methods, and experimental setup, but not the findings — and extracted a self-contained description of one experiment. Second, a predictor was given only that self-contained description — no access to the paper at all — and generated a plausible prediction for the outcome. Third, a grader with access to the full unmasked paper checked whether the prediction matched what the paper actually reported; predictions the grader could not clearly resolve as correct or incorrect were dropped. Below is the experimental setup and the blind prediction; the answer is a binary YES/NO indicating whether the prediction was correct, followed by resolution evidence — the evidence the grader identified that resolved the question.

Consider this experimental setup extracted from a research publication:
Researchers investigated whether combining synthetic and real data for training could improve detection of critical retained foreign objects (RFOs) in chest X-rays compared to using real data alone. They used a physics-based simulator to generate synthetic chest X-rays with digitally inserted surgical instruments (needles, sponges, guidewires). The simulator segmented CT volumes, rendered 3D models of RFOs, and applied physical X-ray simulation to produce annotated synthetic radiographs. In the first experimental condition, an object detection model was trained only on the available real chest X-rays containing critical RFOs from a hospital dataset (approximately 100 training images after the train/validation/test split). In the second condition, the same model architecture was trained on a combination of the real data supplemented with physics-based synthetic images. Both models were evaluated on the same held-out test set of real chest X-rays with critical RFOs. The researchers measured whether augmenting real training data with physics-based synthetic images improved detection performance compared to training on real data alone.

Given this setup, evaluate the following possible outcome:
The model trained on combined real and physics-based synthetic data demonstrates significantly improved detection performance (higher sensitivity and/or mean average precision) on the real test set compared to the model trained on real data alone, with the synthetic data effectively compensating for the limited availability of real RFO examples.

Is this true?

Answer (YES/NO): YES